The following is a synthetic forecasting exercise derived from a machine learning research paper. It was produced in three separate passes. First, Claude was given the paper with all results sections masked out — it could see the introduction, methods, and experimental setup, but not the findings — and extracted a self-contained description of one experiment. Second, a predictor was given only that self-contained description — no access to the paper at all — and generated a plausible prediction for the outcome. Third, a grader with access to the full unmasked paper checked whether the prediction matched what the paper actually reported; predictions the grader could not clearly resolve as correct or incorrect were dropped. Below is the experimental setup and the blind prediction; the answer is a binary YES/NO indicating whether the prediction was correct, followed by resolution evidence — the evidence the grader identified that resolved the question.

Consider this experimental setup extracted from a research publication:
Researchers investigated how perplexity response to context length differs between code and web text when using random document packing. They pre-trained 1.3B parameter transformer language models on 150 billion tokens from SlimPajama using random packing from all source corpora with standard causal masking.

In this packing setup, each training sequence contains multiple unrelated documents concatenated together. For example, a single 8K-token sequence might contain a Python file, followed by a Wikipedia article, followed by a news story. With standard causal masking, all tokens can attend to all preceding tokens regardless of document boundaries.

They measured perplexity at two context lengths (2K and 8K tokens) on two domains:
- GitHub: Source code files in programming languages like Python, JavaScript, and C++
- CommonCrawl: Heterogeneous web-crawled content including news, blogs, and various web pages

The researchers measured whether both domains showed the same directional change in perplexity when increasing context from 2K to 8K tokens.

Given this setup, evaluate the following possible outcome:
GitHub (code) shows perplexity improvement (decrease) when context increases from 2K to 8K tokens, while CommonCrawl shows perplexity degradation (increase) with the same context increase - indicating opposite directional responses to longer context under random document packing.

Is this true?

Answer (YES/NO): NO